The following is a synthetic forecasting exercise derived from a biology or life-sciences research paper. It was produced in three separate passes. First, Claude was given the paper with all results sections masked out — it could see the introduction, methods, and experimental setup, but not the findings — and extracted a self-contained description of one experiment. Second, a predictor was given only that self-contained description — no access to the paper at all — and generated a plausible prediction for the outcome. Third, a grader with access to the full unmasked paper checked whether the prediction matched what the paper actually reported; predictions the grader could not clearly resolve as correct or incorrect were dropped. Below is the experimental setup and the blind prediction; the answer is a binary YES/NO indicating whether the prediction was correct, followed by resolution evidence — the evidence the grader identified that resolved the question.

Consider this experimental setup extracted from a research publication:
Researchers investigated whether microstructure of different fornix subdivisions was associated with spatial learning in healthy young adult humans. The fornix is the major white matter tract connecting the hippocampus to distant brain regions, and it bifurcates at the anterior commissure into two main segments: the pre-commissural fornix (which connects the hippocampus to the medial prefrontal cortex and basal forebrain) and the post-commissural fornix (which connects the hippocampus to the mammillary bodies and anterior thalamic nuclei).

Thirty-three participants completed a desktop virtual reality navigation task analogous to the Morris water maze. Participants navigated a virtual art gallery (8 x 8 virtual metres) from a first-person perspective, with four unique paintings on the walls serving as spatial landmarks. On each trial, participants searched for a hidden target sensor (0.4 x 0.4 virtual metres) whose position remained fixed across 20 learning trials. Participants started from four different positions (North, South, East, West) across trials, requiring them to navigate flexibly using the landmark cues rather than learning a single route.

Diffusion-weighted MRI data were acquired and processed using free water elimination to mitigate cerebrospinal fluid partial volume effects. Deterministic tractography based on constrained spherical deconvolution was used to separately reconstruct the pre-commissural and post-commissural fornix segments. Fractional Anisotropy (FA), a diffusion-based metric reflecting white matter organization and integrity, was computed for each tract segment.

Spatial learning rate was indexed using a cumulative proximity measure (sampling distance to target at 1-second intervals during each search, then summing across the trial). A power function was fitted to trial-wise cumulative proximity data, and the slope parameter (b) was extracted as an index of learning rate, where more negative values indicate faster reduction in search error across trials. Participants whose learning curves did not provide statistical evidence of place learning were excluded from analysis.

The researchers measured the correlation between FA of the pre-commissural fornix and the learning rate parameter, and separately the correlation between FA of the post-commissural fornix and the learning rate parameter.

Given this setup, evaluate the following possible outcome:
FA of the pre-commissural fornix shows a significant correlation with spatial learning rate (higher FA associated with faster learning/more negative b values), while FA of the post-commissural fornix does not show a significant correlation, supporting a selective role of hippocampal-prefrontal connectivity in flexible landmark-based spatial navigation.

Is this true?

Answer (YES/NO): YES